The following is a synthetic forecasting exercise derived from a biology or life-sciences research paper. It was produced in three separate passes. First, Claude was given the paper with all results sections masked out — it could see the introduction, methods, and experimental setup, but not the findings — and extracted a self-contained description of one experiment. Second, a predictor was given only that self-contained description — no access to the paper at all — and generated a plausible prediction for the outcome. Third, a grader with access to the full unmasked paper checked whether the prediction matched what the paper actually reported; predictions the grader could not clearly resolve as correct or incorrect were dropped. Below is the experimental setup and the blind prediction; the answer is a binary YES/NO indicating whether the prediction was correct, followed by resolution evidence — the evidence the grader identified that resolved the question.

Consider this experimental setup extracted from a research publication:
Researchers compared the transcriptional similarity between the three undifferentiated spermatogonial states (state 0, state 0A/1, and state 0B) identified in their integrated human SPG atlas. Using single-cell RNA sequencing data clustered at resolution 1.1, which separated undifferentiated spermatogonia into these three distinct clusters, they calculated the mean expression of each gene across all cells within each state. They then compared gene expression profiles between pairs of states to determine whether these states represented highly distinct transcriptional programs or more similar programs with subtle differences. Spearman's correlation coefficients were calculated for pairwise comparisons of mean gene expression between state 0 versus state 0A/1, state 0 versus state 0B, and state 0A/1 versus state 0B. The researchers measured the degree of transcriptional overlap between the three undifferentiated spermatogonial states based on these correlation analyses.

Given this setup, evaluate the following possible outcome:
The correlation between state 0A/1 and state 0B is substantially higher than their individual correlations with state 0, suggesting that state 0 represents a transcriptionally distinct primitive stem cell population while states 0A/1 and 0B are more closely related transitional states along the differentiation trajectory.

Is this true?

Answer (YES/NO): NO